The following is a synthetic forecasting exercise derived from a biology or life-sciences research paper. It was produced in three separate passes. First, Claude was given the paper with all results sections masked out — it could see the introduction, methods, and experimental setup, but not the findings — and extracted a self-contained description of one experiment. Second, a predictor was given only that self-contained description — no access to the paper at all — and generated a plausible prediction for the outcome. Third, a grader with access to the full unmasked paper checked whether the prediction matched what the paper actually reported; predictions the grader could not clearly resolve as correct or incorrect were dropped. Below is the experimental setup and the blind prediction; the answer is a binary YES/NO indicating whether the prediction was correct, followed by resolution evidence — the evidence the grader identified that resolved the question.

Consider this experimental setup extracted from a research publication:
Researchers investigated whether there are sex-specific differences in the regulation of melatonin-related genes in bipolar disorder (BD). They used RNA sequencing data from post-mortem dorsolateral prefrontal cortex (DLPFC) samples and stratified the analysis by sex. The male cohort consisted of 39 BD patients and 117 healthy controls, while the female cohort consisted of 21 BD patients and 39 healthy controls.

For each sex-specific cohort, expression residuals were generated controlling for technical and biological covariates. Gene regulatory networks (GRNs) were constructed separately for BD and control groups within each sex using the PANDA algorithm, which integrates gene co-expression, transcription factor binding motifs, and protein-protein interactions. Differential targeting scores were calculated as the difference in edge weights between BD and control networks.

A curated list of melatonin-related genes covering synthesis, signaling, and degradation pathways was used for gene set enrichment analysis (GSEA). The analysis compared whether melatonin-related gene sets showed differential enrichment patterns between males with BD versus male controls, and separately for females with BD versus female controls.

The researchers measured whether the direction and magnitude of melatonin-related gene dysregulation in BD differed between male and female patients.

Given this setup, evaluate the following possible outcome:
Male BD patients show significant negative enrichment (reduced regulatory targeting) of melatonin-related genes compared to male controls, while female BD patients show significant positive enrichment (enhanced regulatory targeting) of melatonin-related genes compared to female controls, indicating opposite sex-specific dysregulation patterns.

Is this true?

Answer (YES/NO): NO